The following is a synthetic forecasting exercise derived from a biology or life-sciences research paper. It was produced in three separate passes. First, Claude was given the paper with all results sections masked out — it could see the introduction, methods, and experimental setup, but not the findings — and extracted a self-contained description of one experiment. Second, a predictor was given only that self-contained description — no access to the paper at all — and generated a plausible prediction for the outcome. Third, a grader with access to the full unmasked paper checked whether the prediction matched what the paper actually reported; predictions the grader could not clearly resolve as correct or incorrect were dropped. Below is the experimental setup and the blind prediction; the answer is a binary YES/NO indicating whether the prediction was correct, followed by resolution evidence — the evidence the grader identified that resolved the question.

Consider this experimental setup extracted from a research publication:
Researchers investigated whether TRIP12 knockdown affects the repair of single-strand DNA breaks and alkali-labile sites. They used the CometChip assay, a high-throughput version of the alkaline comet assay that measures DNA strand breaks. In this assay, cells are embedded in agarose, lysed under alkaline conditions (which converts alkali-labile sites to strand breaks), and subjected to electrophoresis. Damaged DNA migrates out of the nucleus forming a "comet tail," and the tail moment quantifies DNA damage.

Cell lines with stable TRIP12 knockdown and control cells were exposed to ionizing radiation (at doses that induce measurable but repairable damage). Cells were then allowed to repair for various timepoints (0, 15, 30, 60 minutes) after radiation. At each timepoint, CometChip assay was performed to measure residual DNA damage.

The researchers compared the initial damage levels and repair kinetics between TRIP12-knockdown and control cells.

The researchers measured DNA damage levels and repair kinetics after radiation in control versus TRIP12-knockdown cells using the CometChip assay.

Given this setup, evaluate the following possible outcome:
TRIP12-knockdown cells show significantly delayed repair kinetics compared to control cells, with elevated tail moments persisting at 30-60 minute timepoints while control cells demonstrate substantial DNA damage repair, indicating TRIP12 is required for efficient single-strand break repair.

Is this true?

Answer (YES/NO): NO